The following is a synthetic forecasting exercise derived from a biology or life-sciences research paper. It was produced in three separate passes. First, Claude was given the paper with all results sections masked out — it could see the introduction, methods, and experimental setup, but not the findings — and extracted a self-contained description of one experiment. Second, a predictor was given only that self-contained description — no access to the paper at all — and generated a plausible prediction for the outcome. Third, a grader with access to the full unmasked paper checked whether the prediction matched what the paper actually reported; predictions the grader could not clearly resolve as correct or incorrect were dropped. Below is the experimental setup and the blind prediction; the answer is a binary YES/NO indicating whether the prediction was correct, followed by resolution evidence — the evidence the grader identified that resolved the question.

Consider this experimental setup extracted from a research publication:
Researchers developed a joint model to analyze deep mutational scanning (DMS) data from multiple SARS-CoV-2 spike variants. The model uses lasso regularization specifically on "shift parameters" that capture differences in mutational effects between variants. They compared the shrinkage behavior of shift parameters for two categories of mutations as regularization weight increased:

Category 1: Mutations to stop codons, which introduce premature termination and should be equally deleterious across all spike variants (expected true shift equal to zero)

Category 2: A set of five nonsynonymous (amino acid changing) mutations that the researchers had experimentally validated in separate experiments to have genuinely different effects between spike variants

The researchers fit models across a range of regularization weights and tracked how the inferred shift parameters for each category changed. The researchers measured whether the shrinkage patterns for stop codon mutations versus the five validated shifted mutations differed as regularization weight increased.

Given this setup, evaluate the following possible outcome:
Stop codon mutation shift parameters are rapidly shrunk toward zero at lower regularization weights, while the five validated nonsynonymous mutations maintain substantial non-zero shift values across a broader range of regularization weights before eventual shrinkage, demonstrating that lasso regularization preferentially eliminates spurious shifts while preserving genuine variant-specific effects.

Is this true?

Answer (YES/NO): YES